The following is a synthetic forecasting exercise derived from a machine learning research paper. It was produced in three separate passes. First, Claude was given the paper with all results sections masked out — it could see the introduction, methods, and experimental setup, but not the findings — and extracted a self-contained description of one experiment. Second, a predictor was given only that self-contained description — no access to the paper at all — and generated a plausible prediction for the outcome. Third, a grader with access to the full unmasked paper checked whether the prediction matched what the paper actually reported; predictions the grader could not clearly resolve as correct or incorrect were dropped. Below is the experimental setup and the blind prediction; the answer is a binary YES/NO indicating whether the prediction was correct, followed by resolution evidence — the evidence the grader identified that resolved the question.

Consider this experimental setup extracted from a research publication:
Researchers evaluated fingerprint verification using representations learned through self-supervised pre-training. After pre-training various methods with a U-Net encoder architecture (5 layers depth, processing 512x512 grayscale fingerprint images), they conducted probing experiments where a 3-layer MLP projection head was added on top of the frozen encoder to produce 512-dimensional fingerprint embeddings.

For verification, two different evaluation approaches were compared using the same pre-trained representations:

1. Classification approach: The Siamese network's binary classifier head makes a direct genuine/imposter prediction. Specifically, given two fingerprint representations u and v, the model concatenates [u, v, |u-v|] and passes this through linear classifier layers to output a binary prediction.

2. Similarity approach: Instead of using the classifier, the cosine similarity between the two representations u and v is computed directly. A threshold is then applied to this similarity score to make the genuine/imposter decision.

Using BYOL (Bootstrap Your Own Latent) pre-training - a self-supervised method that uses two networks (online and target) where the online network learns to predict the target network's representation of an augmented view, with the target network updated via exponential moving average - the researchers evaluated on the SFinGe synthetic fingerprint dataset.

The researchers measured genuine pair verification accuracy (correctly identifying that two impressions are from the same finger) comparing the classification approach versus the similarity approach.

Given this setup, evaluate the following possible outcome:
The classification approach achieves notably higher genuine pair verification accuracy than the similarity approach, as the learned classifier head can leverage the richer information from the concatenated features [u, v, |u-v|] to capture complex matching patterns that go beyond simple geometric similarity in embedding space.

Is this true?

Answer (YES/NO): YES